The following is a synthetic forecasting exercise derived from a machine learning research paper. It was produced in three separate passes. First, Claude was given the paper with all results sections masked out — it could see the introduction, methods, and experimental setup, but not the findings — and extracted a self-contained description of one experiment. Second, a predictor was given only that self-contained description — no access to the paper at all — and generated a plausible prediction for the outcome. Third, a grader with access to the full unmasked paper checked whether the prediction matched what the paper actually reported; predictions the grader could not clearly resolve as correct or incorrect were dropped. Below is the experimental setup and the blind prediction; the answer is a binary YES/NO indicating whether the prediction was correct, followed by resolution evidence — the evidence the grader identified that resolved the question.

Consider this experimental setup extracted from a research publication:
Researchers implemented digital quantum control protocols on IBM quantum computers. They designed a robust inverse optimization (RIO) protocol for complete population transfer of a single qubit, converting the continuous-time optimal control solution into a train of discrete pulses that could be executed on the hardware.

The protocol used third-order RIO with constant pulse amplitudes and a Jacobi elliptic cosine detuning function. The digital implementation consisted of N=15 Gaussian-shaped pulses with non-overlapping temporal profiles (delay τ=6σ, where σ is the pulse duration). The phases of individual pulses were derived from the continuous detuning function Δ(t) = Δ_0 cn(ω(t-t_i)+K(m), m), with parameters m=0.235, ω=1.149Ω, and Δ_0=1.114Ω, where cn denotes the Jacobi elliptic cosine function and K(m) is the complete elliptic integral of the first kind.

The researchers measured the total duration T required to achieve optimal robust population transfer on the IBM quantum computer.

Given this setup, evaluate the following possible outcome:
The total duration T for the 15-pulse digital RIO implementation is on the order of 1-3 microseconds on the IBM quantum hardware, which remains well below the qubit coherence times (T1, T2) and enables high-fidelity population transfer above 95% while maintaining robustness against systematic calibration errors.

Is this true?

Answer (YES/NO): NO